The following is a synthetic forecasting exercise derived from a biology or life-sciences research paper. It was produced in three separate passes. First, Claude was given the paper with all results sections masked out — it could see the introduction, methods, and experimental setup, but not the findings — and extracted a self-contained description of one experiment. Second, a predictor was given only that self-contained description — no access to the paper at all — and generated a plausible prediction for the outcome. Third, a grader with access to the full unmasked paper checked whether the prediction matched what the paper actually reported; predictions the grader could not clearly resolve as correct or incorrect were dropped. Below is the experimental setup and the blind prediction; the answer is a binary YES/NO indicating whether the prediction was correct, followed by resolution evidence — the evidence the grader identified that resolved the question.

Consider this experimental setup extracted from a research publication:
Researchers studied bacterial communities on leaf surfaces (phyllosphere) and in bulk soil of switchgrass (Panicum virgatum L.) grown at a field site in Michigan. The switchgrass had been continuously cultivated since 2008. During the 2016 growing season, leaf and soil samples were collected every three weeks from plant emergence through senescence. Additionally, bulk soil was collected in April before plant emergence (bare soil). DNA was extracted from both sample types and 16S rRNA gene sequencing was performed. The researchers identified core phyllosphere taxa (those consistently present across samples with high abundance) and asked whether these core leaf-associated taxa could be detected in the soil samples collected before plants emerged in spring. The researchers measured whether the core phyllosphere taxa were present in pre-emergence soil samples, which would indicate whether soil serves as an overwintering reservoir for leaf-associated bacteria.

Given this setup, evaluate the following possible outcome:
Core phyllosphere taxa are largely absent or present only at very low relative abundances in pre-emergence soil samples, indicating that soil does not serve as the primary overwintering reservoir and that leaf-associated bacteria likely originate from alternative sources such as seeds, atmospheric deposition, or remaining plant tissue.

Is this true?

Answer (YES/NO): NO